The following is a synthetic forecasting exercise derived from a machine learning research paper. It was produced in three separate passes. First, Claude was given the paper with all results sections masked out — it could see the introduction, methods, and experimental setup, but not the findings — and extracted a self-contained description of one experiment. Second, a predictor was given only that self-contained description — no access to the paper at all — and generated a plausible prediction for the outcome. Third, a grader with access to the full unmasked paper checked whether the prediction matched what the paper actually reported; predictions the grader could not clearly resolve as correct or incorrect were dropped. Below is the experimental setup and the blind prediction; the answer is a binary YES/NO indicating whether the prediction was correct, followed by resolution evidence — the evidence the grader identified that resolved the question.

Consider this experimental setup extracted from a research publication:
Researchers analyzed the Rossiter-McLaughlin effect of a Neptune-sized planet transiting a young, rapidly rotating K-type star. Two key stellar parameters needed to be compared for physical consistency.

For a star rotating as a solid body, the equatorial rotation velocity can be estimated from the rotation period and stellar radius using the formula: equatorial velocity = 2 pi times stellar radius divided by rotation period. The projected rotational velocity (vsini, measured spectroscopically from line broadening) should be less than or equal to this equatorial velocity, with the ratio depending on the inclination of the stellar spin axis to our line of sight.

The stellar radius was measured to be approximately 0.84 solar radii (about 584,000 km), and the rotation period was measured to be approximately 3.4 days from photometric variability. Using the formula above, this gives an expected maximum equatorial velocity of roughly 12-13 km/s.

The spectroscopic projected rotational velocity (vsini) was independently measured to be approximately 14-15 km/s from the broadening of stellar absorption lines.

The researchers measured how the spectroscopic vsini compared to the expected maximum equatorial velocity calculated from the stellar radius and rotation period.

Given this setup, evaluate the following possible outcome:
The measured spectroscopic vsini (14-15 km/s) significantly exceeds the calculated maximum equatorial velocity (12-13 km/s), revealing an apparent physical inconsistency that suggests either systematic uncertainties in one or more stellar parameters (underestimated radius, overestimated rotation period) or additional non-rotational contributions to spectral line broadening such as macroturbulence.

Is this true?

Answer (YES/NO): NO